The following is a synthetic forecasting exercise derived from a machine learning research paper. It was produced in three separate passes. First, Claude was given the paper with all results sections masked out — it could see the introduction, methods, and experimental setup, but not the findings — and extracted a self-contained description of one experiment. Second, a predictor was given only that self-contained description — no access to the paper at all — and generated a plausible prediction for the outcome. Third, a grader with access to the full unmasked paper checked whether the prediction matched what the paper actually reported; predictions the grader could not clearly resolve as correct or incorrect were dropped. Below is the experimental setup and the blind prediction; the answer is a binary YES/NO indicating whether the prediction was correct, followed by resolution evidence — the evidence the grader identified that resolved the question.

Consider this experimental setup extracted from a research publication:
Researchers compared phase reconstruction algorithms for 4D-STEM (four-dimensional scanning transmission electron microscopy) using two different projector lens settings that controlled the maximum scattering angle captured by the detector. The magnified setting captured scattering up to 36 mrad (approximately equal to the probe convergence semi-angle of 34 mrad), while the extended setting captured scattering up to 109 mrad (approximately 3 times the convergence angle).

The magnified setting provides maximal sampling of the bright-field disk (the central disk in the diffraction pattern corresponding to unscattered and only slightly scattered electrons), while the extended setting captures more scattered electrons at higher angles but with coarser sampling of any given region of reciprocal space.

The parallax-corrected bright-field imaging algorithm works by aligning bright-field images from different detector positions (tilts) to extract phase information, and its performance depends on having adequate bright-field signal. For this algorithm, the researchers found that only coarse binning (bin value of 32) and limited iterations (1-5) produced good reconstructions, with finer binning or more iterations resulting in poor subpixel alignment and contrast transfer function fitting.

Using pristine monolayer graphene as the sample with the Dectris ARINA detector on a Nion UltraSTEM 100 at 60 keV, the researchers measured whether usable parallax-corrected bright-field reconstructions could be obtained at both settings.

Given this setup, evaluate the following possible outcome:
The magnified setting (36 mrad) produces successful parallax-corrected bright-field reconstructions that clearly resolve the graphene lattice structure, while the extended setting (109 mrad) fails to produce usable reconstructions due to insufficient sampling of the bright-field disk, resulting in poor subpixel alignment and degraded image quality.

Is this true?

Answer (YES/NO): NO